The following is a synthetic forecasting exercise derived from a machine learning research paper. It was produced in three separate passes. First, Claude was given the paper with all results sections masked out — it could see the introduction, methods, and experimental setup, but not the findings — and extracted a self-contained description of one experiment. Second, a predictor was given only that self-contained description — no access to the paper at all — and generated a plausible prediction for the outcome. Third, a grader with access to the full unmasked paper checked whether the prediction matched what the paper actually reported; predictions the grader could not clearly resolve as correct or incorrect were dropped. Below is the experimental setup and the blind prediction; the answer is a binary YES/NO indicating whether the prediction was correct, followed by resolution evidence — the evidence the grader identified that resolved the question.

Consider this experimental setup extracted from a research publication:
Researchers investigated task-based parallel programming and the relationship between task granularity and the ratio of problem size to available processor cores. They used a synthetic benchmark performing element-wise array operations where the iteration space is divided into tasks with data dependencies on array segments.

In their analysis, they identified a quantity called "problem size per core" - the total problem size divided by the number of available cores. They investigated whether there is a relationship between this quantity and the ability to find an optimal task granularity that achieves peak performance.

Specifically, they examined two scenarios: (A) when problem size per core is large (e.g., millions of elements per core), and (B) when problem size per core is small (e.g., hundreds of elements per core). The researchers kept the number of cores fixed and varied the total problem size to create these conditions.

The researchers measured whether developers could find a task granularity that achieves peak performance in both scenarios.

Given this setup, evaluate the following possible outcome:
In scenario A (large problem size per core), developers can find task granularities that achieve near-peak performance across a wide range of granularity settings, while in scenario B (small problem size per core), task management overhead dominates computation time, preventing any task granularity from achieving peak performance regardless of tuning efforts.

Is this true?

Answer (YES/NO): NO